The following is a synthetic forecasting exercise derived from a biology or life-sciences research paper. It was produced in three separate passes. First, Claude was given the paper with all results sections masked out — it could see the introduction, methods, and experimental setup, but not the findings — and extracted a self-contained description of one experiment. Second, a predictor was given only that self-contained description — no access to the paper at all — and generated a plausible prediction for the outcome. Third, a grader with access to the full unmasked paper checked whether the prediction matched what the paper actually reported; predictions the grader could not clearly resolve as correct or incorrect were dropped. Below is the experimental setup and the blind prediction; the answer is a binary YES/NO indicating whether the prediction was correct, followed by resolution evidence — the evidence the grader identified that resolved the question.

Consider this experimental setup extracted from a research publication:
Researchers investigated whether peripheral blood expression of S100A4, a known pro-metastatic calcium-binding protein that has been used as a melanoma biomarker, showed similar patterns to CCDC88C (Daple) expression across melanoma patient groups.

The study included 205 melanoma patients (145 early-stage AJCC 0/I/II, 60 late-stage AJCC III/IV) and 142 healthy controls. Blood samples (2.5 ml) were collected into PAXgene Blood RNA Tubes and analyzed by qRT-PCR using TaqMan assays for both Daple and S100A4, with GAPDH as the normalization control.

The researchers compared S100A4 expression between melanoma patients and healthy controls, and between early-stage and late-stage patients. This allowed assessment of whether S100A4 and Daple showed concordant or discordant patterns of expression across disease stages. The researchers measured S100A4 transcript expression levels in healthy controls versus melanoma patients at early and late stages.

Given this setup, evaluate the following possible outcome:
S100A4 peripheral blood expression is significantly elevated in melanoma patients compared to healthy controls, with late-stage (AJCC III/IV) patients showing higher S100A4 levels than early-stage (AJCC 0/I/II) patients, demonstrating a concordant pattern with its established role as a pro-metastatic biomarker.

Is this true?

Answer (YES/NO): NO